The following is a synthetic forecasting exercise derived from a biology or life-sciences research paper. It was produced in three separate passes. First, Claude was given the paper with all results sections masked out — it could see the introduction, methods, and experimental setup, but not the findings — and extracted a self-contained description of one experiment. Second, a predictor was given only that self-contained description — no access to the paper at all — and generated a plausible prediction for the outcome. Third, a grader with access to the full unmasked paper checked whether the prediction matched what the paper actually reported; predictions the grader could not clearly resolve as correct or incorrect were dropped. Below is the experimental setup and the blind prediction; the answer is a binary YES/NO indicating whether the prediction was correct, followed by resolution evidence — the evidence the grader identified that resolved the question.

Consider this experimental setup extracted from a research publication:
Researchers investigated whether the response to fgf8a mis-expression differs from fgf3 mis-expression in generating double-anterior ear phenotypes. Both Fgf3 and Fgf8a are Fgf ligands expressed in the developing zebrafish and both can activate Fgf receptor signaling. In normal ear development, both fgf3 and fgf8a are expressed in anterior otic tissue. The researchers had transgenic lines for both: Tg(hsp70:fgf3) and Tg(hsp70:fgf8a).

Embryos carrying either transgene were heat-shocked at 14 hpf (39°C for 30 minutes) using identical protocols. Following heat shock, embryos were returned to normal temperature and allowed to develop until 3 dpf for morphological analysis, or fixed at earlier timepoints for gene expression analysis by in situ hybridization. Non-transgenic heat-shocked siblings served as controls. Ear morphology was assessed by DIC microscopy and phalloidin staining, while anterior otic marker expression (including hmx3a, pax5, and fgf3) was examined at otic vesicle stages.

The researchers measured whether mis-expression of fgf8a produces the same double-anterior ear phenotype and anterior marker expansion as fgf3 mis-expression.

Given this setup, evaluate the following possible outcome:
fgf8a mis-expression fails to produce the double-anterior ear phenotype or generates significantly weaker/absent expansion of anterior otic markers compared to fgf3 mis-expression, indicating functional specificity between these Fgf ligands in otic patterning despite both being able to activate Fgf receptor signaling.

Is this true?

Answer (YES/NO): YES